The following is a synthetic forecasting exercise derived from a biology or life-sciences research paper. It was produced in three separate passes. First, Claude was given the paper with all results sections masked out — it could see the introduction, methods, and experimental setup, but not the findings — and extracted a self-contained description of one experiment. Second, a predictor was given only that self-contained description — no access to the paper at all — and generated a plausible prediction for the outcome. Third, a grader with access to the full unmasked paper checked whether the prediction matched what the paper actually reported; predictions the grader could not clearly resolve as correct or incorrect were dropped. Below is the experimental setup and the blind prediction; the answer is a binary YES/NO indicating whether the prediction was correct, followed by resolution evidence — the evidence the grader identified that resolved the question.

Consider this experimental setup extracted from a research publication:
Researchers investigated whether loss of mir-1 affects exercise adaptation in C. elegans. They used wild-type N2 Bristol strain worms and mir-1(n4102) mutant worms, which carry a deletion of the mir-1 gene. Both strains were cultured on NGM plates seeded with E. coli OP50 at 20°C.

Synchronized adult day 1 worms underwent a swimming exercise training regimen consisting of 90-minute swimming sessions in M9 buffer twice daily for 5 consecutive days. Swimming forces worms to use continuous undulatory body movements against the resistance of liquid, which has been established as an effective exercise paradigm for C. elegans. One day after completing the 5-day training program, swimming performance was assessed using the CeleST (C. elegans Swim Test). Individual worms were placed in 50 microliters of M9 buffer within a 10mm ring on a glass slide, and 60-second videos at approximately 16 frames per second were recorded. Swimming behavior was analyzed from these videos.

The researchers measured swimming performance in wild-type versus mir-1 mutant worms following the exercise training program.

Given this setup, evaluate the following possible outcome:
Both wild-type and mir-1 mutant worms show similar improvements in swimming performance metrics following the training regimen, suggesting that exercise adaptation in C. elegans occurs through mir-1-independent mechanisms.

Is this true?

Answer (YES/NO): NO